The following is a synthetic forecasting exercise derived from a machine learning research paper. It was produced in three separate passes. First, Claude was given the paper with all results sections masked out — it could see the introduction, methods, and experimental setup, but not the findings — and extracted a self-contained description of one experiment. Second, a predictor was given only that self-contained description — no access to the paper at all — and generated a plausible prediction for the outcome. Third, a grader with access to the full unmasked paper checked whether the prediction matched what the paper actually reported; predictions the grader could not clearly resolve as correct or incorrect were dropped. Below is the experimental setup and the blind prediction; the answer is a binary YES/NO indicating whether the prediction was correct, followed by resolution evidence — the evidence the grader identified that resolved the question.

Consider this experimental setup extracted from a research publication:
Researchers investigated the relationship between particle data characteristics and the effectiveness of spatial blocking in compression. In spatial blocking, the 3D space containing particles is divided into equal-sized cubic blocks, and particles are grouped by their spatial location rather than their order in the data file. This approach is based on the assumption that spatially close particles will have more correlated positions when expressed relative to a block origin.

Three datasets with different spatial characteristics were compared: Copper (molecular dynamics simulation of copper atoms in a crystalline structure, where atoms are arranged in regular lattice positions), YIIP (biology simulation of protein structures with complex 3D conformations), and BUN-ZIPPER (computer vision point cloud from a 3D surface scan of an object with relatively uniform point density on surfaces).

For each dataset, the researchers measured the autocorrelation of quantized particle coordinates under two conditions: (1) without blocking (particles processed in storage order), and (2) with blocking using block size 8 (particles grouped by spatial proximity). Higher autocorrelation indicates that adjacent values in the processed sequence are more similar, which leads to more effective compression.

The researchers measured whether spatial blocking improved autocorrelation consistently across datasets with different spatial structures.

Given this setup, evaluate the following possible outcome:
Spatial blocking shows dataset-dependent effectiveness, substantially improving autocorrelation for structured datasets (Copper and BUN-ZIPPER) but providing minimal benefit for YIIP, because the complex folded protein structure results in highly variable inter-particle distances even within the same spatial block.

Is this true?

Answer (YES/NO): NO